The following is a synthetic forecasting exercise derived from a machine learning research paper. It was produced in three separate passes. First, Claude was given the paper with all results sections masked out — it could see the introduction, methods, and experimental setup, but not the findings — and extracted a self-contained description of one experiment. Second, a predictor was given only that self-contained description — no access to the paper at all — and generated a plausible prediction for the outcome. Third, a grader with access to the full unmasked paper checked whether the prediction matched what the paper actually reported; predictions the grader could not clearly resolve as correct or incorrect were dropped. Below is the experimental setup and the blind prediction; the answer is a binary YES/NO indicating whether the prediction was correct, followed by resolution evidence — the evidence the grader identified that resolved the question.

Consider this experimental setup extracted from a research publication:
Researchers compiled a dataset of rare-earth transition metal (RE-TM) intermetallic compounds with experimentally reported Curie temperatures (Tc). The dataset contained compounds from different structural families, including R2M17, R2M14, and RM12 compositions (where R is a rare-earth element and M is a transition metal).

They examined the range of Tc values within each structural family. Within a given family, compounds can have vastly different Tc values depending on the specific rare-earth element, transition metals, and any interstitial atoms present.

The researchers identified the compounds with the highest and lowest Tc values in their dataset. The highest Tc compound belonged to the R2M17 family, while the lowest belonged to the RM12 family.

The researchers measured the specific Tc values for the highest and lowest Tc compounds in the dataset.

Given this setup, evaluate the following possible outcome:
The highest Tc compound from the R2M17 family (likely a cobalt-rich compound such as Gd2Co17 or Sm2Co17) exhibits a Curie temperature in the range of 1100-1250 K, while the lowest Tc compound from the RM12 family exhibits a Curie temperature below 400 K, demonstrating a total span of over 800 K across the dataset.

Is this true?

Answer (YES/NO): YES